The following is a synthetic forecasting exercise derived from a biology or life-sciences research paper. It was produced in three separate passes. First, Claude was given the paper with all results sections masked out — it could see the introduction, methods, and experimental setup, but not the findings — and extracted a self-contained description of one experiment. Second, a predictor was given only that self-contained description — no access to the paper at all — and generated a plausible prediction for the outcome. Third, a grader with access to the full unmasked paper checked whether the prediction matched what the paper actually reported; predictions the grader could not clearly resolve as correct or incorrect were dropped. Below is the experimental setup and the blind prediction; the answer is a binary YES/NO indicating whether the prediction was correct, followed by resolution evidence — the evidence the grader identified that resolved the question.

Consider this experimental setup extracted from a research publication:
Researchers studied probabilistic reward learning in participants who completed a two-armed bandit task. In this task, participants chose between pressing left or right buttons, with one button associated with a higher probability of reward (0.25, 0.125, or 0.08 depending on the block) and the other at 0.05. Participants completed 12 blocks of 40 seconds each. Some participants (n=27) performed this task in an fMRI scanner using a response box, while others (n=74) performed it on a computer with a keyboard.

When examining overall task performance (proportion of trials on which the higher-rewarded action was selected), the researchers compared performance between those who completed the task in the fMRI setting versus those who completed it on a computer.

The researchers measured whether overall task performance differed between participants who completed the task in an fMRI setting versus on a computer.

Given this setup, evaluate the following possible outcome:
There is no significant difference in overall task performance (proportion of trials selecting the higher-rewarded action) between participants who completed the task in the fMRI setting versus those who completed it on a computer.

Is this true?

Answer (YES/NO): NO